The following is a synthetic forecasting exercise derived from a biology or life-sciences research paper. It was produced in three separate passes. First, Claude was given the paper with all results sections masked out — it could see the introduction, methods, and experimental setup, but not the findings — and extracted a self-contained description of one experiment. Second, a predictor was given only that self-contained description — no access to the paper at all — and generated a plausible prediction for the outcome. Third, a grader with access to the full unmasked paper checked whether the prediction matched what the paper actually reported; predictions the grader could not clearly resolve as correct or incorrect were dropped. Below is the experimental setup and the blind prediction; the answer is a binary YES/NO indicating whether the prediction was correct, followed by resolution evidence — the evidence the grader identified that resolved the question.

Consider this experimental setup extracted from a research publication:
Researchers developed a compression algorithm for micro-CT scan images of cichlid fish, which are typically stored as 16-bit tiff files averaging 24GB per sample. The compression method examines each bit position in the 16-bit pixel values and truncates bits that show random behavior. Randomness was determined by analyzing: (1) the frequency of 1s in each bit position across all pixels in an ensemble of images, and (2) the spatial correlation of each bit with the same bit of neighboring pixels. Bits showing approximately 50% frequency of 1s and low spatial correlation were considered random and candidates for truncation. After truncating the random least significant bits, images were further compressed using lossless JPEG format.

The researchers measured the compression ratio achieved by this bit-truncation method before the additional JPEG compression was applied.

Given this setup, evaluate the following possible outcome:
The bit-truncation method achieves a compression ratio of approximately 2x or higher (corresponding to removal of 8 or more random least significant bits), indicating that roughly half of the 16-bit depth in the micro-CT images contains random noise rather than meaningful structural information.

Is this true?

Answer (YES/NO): YES